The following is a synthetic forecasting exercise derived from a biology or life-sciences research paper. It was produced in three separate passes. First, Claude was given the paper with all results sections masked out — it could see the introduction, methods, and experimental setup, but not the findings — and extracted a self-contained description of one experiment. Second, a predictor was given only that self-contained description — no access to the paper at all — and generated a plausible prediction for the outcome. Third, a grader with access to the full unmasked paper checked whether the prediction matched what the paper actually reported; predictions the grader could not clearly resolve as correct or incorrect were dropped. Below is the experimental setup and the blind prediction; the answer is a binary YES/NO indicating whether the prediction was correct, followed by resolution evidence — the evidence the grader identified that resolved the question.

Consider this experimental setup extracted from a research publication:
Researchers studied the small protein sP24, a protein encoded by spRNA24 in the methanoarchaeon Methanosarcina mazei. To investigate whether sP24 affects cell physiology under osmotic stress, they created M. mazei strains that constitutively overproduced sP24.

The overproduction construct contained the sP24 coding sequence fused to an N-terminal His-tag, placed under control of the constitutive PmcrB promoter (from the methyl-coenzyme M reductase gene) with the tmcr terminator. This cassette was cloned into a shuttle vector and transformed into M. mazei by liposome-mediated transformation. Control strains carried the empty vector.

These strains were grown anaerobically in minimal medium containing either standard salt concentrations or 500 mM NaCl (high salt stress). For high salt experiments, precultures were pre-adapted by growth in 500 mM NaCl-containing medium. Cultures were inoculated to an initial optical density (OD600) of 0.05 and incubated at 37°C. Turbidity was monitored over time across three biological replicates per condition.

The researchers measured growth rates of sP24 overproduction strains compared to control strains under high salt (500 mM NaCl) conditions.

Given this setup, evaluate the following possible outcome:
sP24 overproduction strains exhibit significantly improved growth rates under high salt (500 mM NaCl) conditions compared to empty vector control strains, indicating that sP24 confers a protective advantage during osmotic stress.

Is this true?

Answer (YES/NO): YES